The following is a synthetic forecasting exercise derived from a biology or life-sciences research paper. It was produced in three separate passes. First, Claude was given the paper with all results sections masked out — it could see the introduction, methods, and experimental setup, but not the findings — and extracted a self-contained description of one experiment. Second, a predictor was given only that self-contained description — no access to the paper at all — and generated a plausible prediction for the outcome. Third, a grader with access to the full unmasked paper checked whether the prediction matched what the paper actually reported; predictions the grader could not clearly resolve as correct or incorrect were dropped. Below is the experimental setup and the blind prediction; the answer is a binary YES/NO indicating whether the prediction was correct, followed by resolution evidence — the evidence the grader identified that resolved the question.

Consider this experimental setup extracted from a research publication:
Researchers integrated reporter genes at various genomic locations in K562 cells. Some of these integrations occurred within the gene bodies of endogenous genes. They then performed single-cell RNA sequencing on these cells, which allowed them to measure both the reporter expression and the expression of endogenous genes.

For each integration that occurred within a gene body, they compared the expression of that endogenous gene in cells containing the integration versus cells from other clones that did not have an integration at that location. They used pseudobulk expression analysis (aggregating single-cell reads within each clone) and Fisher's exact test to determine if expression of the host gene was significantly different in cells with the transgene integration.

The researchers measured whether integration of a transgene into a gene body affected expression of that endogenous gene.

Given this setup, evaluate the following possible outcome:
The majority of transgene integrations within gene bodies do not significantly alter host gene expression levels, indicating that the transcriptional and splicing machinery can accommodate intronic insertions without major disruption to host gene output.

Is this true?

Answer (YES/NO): YES